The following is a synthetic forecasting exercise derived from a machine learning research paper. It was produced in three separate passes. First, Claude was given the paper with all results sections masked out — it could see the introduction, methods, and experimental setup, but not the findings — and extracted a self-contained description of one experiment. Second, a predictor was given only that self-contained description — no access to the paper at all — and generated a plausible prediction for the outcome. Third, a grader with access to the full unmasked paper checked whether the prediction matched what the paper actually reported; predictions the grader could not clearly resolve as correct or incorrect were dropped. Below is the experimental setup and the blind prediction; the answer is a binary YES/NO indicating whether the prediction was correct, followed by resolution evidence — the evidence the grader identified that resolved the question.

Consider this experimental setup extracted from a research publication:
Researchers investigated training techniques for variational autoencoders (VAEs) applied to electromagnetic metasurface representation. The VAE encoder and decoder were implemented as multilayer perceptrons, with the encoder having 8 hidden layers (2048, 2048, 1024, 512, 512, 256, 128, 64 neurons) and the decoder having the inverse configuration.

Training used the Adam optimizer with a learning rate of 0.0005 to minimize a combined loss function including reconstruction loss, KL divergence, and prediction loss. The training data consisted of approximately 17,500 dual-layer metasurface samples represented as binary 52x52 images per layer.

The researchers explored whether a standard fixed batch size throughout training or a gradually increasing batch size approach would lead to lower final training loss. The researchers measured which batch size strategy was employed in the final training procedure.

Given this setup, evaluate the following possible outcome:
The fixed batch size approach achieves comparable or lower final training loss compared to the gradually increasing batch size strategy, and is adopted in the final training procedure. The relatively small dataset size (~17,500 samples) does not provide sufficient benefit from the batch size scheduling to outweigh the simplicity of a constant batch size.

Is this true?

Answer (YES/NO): NO